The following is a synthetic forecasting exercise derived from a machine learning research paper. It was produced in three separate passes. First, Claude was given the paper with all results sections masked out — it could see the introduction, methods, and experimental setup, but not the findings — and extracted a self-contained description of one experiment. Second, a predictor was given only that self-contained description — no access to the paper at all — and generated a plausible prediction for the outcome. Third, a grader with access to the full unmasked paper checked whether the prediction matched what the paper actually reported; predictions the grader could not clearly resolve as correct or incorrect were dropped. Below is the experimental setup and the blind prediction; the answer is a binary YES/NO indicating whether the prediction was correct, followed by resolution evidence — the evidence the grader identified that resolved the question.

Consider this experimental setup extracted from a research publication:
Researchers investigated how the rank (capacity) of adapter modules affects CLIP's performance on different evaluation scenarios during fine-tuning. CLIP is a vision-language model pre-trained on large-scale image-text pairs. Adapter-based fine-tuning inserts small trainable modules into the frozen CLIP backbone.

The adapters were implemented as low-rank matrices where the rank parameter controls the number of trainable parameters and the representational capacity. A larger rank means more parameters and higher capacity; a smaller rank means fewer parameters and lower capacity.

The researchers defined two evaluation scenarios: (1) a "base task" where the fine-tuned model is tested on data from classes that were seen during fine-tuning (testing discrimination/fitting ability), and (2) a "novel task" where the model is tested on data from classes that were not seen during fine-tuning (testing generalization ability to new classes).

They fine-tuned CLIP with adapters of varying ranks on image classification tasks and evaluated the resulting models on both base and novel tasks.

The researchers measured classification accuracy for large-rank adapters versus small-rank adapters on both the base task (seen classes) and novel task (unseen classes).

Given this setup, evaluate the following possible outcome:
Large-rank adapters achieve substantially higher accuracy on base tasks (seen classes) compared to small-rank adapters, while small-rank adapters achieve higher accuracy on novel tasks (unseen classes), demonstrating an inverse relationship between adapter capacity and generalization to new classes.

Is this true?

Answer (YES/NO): YES